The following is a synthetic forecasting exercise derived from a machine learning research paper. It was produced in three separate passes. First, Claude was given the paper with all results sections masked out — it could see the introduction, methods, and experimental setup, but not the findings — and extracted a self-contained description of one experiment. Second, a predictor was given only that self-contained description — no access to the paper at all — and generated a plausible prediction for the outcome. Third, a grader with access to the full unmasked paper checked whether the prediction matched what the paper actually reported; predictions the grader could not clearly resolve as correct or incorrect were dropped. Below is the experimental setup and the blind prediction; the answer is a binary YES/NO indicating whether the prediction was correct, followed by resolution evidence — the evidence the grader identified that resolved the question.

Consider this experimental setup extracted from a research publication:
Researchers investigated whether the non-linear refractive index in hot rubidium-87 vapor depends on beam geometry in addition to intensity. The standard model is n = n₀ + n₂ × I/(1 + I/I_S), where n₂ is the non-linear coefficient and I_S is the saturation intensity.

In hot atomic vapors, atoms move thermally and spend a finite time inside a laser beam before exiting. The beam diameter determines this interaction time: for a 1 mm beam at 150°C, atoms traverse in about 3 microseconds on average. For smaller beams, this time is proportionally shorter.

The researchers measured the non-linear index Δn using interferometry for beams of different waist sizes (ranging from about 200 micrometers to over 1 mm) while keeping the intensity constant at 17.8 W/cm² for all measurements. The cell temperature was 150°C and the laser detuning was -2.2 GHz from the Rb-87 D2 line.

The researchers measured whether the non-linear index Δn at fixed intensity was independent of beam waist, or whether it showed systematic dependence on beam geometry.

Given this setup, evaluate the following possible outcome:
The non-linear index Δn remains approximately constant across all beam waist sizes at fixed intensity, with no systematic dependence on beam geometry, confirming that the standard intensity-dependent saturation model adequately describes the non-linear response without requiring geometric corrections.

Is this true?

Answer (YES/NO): NO